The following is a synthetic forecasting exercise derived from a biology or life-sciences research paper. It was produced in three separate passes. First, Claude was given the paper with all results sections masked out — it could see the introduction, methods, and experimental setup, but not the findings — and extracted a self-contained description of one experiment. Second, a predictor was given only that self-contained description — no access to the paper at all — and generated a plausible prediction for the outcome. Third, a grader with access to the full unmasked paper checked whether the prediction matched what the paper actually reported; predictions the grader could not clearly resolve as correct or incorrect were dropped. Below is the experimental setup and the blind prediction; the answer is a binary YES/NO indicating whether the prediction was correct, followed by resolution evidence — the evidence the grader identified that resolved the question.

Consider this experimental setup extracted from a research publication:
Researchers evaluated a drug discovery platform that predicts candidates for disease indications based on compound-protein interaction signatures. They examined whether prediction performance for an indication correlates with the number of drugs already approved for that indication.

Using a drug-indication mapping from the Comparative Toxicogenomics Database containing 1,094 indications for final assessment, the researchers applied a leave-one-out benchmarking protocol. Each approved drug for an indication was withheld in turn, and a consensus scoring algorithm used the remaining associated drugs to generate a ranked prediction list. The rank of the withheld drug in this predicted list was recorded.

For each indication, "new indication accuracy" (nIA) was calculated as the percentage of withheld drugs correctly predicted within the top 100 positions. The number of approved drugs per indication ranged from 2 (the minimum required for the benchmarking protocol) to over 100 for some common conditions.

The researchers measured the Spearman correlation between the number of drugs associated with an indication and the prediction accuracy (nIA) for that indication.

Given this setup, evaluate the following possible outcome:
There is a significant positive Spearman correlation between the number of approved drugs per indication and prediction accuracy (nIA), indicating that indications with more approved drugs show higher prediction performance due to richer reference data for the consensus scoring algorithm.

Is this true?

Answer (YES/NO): NO